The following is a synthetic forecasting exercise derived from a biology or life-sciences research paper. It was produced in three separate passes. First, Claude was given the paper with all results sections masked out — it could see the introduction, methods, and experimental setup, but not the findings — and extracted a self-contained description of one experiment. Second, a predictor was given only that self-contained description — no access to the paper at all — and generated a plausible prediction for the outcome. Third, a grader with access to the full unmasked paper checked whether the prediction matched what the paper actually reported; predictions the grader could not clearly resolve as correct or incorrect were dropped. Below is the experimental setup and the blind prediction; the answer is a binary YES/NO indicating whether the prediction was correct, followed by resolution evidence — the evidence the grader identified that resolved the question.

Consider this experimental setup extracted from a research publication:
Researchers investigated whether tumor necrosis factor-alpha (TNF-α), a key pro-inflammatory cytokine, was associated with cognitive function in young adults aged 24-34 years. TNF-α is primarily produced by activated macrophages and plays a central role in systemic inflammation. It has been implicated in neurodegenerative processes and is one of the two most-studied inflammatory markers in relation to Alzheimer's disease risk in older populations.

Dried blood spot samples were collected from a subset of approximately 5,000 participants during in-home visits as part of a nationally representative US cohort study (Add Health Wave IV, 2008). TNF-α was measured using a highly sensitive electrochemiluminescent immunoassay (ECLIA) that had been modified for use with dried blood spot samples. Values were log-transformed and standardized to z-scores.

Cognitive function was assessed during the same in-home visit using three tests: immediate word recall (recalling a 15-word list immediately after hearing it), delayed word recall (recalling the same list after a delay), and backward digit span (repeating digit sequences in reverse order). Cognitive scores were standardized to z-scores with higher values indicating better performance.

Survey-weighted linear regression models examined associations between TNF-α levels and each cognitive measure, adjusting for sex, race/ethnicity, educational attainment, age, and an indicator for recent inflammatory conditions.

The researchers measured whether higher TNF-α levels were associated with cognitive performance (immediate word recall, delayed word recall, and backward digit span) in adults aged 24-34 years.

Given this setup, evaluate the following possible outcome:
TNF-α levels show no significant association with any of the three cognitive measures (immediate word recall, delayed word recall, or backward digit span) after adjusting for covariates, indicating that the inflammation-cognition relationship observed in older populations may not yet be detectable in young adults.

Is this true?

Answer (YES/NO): YES